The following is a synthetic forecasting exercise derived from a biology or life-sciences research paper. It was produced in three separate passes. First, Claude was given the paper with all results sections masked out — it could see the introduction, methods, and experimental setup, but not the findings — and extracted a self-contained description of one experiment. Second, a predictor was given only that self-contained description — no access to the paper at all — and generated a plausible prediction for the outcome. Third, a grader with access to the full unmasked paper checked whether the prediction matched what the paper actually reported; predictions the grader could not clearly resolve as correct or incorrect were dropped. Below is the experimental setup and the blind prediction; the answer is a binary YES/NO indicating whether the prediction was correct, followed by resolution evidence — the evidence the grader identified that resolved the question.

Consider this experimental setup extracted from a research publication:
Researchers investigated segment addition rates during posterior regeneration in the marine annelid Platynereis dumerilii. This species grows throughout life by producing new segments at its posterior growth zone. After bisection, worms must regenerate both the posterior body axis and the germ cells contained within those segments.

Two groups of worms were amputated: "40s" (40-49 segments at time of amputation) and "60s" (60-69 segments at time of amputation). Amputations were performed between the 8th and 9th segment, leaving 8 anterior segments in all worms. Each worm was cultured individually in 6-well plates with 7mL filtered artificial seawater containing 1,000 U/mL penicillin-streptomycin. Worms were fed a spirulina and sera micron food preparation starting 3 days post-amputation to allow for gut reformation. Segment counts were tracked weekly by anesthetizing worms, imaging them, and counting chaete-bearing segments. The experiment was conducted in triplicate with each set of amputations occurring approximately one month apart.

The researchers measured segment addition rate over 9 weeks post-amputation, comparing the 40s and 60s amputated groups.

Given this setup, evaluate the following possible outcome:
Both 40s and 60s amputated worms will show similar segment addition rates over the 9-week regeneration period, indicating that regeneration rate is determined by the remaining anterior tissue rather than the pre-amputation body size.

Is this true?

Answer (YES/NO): NO